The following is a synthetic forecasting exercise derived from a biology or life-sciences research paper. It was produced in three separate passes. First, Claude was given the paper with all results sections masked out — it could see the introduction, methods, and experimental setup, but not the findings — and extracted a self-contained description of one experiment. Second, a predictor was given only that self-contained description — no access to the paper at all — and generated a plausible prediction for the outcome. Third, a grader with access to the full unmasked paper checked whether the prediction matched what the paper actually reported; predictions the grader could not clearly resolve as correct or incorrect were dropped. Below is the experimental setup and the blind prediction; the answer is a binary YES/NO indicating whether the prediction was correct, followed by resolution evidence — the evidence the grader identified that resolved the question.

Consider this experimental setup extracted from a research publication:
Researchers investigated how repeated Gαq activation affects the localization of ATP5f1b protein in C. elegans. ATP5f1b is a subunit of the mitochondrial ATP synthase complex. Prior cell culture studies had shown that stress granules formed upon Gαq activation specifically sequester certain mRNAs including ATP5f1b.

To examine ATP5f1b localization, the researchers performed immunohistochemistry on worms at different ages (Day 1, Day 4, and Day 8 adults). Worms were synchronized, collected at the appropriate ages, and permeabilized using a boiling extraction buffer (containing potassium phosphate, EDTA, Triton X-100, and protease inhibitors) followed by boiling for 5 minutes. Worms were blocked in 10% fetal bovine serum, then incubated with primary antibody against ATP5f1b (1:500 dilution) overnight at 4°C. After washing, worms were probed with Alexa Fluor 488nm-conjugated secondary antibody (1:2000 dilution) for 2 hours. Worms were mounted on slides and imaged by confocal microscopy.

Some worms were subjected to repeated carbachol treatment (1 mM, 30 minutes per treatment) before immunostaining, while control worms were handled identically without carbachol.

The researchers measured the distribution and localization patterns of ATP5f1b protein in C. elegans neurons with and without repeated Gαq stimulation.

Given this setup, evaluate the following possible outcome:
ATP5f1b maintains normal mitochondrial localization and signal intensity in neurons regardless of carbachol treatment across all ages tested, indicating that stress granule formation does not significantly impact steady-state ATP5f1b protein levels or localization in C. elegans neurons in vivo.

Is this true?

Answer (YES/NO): NO